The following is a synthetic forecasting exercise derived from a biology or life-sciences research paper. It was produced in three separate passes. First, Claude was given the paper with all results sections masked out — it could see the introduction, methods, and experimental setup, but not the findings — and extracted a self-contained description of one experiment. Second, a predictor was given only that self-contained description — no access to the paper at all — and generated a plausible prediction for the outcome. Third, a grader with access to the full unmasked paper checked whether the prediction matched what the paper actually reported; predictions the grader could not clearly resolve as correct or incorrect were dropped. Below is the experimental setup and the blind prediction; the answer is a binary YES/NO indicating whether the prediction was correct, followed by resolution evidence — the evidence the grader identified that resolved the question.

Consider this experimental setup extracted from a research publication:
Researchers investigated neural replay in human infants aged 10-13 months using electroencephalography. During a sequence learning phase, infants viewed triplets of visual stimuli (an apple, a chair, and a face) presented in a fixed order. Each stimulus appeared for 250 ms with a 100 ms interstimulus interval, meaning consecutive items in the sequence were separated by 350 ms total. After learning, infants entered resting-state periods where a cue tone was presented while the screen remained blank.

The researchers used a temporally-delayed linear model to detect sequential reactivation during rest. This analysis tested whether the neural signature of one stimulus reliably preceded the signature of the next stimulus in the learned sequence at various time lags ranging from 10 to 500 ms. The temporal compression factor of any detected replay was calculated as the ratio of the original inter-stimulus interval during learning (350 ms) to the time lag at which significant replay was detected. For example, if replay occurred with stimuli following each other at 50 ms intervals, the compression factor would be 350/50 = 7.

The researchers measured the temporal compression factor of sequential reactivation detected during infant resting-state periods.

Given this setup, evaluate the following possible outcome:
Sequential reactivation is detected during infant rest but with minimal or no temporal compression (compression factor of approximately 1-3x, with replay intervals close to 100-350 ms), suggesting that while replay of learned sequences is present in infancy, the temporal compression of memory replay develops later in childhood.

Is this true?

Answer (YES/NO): NO